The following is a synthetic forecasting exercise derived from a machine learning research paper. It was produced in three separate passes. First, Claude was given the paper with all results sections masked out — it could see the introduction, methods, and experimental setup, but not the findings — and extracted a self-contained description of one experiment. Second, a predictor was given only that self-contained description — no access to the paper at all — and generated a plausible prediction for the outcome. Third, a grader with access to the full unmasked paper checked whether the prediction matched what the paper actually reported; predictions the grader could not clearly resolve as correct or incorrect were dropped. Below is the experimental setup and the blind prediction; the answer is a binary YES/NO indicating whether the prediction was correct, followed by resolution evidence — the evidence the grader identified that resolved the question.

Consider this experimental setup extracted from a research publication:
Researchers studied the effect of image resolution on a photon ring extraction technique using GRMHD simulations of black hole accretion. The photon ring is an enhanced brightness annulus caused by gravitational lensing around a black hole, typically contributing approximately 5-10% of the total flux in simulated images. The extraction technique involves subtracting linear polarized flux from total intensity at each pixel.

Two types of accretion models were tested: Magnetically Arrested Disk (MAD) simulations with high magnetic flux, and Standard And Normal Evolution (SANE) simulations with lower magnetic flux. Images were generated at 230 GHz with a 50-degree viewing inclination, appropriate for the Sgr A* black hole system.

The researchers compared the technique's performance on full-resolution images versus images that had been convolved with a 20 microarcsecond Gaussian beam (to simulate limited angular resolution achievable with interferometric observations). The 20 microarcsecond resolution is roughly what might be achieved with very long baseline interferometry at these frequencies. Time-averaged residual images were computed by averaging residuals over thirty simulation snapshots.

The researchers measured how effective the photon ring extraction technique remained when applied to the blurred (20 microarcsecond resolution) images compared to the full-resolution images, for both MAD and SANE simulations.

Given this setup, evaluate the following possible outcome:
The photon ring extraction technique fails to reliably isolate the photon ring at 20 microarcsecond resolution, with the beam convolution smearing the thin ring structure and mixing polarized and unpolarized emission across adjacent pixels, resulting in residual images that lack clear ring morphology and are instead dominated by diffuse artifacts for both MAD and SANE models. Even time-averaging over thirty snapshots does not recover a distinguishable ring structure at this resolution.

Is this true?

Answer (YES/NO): NO